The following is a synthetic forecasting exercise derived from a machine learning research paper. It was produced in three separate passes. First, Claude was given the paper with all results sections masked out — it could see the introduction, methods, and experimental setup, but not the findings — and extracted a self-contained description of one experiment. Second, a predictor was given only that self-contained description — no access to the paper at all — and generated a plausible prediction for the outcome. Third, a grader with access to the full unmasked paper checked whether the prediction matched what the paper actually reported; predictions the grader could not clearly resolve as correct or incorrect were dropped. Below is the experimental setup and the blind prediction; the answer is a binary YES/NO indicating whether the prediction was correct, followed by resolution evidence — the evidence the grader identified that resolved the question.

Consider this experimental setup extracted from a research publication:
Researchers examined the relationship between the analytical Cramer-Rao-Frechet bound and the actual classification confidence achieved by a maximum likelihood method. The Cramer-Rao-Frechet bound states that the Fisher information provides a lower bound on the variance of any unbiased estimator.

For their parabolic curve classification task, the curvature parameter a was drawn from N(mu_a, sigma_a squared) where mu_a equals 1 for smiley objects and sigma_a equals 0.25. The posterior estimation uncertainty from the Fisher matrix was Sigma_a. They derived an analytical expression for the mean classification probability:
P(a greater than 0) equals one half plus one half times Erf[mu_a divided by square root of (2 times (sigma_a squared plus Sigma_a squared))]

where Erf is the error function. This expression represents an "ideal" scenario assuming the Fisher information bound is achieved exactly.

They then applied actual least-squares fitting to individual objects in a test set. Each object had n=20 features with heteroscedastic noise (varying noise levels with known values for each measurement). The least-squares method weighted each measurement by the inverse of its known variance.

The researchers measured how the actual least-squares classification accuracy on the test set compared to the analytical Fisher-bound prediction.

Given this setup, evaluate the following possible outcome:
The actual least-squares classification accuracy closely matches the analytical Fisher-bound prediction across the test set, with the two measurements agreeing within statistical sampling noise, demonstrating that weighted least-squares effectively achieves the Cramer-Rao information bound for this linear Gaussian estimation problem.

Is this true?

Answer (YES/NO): NO